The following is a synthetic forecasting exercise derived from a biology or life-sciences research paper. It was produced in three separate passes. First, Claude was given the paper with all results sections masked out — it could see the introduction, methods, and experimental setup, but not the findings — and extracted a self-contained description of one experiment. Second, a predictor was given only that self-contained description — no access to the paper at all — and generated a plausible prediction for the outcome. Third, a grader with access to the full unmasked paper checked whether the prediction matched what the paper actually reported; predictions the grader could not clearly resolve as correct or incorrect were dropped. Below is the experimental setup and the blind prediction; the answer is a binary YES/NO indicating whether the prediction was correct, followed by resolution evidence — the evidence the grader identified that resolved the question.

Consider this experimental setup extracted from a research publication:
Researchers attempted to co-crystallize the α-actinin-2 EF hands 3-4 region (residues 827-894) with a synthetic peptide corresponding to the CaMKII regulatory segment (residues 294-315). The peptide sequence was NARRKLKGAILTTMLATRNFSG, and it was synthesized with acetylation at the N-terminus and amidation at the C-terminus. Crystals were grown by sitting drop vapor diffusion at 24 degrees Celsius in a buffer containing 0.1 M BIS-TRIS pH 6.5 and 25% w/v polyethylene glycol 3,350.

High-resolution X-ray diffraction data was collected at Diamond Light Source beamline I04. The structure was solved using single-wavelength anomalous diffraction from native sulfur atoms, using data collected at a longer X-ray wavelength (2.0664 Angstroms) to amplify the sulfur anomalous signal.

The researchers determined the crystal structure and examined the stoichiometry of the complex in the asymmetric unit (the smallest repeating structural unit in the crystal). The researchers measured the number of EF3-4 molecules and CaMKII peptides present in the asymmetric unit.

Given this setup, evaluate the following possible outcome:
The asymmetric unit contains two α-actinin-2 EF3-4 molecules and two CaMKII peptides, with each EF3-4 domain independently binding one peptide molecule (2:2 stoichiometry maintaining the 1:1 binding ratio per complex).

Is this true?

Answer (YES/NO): YES